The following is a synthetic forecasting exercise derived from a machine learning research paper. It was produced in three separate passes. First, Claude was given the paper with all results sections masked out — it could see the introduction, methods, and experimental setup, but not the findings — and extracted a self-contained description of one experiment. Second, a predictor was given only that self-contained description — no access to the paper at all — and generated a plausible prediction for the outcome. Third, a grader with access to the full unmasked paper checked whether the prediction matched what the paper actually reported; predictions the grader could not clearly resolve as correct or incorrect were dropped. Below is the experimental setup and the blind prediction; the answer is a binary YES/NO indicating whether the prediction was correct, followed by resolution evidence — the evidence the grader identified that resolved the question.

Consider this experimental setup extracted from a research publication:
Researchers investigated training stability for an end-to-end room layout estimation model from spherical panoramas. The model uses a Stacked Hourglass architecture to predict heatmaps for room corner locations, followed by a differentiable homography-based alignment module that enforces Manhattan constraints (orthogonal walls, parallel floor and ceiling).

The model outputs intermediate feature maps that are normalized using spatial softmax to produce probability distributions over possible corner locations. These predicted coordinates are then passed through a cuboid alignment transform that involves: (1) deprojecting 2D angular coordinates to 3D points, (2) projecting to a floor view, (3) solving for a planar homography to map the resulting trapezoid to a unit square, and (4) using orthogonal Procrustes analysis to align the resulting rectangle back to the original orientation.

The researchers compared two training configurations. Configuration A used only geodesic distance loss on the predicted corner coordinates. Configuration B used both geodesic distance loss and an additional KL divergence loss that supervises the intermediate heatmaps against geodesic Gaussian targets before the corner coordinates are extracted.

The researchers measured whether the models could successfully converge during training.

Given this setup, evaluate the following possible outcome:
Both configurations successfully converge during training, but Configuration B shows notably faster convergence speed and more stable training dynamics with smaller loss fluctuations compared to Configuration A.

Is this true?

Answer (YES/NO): NO